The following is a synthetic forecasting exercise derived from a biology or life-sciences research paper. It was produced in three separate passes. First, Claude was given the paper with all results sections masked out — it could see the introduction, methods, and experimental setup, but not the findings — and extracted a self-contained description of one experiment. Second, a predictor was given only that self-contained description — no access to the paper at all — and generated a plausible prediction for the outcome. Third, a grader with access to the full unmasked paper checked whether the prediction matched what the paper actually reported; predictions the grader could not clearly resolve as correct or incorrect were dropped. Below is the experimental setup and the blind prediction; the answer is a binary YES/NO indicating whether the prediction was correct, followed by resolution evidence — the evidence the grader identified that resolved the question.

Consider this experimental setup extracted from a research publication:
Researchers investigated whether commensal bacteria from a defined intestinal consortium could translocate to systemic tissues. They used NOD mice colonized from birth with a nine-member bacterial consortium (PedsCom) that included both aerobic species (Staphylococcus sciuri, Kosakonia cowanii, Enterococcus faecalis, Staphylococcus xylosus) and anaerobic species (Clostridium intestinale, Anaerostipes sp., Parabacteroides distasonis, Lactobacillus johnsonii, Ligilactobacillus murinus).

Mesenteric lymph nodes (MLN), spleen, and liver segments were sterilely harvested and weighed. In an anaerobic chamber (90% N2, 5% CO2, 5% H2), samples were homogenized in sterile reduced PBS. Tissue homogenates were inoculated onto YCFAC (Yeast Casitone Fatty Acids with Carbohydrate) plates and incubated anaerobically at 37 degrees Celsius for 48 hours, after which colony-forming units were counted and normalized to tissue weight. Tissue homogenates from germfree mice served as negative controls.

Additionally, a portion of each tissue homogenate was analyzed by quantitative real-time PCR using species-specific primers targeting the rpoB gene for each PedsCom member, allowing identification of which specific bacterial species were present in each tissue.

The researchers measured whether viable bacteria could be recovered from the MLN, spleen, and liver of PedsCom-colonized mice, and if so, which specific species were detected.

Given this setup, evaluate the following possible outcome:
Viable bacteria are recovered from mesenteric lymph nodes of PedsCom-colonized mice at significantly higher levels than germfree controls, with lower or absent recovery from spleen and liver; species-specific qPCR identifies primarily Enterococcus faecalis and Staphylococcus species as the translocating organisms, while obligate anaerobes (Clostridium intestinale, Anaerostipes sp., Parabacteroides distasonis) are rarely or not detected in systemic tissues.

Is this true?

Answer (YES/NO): NO